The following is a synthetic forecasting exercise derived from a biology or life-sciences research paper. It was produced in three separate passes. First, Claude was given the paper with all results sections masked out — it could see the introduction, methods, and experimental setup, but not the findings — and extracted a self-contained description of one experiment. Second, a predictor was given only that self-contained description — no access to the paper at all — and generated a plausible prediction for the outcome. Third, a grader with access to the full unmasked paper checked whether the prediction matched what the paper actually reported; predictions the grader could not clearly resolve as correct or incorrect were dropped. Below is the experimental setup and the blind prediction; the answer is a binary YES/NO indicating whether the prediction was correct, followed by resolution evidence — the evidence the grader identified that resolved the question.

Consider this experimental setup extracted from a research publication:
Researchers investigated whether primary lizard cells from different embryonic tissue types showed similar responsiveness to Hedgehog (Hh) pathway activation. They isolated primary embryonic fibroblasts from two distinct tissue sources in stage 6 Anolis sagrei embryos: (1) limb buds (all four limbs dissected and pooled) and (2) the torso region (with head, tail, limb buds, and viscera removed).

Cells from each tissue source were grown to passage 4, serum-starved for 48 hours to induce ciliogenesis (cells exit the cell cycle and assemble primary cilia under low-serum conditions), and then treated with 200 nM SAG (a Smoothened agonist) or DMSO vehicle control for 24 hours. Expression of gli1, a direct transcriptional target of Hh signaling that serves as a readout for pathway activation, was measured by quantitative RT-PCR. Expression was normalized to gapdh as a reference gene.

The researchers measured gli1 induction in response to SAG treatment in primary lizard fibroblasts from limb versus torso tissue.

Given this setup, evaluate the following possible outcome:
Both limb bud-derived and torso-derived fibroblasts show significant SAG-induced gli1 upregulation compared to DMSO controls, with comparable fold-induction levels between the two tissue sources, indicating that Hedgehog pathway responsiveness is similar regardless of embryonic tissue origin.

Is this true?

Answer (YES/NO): NO